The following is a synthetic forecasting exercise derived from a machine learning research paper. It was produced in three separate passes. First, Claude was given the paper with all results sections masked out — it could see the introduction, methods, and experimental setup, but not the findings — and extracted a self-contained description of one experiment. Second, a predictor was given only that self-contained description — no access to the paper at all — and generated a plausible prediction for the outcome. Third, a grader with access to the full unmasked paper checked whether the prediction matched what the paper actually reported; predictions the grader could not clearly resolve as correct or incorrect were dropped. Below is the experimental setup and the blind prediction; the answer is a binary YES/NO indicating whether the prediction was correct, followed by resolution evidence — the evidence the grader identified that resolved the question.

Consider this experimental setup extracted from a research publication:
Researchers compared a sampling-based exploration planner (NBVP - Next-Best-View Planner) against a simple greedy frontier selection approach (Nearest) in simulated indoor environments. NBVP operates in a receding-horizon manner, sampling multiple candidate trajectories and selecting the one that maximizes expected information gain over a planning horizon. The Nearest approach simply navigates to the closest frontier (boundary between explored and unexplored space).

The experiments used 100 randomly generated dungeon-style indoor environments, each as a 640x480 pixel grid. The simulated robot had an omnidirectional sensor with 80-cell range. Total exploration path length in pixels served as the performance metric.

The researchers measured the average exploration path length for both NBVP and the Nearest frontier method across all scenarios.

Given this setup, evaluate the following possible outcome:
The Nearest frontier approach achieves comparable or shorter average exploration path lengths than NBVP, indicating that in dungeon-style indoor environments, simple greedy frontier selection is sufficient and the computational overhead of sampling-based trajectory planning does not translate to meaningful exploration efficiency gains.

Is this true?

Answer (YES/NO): YES